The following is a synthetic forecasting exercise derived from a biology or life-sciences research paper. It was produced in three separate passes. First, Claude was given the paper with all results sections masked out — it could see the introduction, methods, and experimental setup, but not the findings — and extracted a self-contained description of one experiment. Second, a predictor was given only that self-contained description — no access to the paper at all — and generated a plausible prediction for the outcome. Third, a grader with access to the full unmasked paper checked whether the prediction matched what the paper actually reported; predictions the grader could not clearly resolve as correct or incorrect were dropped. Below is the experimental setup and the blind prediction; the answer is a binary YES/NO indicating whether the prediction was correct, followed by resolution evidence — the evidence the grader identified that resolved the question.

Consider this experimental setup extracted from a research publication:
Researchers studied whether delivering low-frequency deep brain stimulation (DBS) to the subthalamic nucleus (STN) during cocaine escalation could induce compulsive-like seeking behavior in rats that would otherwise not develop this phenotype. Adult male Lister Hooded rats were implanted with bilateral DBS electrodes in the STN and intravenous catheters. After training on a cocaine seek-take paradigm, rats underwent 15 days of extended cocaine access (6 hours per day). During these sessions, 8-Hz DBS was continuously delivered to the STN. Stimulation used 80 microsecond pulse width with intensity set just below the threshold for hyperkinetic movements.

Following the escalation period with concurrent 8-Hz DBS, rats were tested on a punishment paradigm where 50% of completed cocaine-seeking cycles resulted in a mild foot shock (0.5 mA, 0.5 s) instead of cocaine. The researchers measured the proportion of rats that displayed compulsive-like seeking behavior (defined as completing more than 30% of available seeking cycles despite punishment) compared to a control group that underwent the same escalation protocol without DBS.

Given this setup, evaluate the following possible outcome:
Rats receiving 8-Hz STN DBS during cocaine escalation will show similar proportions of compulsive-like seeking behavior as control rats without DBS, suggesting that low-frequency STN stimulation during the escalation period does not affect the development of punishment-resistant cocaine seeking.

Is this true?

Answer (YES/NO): NO